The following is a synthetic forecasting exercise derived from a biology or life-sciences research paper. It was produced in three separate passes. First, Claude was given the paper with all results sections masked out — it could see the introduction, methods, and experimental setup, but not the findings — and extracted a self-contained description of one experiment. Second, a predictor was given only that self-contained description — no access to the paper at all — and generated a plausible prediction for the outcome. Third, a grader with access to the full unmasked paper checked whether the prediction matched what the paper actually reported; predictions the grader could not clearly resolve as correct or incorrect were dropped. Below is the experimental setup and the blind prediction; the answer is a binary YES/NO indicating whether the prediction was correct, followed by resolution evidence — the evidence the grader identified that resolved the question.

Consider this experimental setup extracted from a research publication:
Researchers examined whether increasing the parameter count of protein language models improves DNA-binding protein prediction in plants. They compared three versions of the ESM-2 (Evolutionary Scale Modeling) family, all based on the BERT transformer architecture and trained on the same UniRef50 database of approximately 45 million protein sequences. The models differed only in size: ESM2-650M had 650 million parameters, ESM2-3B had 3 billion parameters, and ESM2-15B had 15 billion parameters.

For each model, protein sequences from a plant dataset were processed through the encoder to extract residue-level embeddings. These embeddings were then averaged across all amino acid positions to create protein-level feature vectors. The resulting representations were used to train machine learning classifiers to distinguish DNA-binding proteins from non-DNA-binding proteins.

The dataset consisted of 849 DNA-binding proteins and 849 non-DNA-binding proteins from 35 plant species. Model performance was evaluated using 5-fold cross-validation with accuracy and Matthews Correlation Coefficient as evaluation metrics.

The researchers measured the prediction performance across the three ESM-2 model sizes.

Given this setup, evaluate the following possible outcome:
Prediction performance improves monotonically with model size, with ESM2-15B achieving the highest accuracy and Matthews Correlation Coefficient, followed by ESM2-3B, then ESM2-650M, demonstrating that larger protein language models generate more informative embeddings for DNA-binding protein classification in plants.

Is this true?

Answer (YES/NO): NO